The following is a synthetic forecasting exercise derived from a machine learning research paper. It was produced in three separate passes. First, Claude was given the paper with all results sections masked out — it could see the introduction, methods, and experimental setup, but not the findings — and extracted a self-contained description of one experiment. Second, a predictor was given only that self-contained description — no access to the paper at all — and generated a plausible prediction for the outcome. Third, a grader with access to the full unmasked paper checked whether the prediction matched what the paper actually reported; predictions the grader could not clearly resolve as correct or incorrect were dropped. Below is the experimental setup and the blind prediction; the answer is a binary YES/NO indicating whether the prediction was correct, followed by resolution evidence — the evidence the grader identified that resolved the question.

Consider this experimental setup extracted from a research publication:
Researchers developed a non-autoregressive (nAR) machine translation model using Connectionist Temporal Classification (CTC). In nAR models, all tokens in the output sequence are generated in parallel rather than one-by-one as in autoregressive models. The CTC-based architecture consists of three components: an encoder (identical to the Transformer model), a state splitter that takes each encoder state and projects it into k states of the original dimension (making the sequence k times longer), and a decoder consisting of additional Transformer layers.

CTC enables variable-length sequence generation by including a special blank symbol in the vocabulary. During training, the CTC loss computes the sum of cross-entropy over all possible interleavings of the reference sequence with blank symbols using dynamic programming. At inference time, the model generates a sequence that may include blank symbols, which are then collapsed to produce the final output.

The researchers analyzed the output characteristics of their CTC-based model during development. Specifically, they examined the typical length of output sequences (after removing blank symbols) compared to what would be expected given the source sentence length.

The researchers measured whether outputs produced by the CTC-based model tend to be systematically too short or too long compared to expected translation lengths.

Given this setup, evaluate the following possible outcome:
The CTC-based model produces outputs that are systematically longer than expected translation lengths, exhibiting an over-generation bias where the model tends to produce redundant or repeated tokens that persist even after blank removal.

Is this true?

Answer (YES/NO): NO